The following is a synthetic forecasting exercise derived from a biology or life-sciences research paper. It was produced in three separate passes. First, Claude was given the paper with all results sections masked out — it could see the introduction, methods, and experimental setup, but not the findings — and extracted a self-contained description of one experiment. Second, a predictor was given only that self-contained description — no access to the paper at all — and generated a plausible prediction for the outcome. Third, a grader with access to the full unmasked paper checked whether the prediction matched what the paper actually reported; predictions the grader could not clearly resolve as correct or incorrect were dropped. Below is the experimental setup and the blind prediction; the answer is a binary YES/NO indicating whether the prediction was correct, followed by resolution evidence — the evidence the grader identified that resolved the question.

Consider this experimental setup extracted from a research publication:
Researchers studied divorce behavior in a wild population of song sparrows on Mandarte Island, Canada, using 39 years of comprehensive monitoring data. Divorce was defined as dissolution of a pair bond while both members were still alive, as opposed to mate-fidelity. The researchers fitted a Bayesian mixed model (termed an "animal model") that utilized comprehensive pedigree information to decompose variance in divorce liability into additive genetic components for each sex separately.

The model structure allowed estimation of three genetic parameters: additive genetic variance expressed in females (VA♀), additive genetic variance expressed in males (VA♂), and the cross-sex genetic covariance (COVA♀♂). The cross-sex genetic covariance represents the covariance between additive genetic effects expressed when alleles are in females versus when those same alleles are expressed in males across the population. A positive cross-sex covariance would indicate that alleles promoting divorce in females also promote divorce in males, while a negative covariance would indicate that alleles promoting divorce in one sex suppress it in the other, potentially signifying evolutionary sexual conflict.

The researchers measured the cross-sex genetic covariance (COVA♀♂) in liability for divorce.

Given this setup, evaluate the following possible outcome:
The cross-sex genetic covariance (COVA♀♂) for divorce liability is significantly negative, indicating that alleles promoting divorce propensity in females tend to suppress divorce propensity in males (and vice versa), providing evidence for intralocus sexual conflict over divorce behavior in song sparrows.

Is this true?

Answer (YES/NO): NO